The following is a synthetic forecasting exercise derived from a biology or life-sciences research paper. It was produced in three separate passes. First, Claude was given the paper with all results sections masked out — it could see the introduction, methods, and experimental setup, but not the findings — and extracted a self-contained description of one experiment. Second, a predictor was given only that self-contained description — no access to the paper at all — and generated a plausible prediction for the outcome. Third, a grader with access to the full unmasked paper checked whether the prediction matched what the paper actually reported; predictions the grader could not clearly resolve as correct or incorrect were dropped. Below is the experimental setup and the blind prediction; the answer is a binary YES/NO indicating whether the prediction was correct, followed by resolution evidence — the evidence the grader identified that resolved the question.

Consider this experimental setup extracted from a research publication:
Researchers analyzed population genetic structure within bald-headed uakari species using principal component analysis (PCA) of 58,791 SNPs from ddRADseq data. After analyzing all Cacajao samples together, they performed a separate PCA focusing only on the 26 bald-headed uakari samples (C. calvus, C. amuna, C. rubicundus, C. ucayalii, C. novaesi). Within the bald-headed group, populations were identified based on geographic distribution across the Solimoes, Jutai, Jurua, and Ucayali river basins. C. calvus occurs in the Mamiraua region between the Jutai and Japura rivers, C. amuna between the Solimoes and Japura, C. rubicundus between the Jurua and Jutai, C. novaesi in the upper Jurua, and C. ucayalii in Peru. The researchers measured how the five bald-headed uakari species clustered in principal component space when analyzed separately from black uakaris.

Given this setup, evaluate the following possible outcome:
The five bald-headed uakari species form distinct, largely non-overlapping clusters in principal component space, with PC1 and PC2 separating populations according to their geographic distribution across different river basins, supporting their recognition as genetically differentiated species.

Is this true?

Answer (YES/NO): YES